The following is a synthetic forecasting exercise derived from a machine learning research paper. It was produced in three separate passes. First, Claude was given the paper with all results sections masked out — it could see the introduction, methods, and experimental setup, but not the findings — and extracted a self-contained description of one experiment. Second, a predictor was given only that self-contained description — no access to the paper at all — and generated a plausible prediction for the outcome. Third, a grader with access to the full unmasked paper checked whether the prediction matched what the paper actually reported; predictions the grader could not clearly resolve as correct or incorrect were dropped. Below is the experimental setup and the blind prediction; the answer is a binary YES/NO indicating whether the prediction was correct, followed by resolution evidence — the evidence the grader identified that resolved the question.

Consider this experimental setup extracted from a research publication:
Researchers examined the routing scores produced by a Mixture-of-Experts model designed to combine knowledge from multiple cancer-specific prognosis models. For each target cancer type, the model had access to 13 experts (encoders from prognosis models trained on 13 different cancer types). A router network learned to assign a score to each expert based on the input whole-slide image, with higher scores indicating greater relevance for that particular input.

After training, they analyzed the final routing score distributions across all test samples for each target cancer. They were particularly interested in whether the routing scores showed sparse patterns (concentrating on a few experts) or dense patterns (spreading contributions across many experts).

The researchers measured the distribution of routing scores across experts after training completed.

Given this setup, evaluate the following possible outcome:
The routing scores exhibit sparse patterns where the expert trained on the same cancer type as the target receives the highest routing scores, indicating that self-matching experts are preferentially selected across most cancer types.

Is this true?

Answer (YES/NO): NO